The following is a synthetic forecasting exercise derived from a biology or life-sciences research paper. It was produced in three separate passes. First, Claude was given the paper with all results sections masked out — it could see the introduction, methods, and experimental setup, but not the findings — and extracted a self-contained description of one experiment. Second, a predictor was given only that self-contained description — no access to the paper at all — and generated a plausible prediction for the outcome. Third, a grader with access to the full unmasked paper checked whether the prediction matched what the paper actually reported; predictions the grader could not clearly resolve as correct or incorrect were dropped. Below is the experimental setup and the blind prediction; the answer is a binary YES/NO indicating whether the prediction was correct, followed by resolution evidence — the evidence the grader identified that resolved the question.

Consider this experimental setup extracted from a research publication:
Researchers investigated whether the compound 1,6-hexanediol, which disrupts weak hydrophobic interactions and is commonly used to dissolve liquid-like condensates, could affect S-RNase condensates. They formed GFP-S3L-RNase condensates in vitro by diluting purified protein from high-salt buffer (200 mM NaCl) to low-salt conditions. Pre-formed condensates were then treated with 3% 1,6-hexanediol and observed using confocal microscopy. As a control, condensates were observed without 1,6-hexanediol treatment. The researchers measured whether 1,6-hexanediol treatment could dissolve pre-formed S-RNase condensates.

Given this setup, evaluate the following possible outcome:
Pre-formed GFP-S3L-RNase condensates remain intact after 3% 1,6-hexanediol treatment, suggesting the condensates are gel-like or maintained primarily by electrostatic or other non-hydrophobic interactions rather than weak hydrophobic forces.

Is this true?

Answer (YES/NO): NO